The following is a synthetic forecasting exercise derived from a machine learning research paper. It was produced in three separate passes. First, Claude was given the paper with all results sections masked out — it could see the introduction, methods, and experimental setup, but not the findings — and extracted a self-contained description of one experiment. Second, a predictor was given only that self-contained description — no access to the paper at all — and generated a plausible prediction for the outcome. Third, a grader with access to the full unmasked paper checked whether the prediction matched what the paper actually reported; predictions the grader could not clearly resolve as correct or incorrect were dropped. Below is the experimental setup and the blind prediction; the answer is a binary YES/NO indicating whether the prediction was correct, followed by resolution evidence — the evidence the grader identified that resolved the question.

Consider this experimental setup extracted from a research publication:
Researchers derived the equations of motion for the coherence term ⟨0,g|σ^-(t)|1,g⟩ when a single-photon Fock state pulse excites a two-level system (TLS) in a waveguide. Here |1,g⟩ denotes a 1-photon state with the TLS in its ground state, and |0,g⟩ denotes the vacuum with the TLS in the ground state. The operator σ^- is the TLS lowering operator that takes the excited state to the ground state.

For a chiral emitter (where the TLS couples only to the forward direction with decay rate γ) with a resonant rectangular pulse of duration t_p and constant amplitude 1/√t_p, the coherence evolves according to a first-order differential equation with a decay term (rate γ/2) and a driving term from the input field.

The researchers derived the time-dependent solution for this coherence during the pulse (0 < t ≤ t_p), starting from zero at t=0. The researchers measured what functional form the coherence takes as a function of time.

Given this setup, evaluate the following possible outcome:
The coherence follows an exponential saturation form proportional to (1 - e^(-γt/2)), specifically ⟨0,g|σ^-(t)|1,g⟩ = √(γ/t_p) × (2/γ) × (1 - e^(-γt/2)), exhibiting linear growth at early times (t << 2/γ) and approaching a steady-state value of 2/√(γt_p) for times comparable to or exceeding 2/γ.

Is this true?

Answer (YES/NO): NO